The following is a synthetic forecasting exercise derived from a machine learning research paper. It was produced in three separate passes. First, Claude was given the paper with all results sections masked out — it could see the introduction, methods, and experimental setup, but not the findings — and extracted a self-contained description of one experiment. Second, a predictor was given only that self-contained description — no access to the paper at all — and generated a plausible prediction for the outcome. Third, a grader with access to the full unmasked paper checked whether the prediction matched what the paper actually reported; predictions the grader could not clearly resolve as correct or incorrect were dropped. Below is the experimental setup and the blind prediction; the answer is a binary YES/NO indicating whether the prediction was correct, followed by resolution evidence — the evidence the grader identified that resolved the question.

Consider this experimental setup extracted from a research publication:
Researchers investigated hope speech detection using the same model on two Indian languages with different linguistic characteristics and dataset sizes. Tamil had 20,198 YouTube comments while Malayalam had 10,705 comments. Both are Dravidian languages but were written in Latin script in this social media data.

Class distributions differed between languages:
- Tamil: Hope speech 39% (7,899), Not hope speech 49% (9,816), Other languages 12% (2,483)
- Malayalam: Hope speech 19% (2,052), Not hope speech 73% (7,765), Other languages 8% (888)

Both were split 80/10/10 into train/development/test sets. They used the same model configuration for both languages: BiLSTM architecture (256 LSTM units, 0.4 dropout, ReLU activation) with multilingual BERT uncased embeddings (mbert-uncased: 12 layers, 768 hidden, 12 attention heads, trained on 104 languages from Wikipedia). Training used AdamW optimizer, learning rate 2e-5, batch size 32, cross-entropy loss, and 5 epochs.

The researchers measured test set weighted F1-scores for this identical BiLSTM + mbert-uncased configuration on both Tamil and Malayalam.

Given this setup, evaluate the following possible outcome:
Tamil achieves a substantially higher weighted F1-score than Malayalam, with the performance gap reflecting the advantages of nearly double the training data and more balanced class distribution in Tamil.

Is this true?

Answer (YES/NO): NO